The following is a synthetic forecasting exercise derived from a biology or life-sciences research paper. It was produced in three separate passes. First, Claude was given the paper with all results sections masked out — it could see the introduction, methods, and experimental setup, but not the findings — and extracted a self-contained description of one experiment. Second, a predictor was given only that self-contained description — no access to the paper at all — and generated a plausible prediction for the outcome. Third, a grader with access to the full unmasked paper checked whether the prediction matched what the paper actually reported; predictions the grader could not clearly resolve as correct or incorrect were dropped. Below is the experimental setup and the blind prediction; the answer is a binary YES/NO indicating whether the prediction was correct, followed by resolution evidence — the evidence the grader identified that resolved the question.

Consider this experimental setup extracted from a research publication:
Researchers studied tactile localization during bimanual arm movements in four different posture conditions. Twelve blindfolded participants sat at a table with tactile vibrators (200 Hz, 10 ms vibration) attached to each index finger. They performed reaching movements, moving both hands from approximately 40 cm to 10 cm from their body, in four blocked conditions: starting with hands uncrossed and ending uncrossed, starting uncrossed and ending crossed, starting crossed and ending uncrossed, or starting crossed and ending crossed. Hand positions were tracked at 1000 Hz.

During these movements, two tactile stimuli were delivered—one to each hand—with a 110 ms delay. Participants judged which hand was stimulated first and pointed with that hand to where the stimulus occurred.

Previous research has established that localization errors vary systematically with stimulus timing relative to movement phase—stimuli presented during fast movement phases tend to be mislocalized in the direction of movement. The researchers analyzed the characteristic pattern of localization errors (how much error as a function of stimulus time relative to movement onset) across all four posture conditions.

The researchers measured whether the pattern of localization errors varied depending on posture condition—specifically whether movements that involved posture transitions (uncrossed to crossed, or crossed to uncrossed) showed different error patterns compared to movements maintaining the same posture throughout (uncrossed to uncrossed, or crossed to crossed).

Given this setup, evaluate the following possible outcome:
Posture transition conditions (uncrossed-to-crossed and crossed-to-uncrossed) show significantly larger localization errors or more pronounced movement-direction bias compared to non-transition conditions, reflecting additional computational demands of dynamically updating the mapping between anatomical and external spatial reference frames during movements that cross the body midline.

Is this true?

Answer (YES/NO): NO